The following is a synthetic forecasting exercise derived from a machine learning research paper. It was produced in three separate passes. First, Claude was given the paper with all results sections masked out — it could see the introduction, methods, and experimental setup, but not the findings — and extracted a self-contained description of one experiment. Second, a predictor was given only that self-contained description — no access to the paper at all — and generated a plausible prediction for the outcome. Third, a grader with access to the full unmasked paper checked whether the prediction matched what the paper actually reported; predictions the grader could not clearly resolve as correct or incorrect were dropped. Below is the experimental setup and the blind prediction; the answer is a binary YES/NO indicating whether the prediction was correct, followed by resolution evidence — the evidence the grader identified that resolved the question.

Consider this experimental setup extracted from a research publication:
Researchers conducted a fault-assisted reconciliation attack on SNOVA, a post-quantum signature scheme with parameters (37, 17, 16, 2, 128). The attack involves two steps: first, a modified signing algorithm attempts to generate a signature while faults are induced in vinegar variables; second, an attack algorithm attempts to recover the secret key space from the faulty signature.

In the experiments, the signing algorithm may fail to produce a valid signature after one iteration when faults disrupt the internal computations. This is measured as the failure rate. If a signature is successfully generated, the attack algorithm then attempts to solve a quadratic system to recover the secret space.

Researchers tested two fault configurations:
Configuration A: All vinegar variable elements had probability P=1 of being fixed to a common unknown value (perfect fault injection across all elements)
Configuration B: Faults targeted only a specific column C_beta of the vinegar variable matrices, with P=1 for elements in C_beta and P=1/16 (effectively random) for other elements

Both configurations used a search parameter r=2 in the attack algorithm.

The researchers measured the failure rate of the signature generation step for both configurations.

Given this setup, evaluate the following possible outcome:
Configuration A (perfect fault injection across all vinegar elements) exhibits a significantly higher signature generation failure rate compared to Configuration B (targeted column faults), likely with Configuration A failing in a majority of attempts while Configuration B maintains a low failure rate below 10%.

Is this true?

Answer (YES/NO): NO